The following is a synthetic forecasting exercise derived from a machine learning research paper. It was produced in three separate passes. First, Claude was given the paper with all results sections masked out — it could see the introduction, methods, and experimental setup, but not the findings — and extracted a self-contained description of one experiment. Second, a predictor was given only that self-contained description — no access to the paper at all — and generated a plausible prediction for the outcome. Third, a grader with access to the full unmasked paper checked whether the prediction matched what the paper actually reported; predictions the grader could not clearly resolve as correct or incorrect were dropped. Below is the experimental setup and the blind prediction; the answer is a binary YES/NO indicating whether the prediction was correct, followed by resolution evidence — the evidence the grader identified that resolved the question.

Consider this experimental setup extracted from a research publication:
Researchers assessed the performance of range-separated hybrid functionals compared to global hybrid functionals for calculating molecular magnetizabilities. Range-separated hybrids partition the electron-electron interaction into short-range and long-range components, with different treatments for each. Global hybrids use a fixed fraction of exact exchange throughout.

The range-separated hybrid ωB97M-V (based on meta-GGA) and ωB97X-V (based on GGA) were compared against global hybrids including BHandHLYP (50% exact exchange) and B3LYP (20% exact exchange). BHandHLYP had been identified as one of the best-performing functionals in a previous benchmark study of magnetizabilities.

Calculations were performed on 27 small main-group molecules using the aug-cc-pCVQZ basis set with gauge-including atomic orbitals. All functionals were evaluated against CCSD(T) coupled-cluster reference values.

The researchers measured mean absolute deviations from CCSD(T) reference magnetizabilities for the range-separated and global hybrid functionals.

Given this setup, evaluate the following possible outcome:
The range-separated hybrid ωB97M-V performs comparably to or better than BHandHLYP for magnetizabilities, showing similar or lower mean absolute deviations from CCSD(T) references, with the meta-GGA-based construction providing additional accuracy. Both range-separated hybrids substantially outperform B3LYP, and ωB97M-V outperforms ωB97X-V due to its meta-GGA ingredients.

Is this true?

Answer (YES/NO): NO